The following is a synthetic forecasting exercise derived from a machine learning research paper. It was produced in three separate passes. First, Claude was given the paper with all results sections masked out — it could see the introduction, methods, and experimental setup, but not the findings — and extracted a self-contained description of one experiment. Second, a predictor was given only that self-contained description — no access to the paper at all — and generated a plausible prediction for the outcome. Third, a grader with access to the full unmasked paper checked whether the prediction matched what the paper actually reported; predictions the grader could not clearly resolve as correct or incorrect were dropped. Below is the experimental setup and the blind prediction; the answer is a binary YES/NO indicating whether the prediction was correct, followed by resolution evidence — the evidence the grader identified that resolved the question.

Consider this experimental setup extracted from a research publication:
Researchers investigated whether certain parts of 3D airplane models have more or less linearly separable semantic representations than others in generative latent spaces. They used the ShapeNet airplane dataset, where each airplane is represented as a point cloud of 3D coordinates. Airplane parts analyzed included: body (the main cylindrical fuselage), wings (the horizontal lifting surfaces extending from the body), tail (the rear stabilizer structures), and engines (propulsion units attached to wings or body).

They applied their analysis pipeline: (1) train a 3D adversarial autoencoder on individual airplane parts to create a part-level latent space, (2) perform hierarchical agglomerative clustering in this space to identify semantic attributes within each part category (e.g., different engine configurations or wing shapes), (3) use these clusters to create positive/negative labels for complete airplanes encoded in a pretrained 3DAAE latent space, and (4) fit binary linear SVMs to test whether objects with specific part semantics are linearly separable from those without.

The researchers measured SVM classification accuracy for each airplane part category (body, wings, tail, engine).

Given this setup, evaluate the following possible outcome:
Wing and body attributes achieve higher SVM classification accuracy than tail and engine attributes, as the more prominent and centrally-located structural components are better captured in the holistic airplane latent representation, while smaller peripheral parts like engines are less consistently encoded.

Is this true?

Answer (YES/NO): NO